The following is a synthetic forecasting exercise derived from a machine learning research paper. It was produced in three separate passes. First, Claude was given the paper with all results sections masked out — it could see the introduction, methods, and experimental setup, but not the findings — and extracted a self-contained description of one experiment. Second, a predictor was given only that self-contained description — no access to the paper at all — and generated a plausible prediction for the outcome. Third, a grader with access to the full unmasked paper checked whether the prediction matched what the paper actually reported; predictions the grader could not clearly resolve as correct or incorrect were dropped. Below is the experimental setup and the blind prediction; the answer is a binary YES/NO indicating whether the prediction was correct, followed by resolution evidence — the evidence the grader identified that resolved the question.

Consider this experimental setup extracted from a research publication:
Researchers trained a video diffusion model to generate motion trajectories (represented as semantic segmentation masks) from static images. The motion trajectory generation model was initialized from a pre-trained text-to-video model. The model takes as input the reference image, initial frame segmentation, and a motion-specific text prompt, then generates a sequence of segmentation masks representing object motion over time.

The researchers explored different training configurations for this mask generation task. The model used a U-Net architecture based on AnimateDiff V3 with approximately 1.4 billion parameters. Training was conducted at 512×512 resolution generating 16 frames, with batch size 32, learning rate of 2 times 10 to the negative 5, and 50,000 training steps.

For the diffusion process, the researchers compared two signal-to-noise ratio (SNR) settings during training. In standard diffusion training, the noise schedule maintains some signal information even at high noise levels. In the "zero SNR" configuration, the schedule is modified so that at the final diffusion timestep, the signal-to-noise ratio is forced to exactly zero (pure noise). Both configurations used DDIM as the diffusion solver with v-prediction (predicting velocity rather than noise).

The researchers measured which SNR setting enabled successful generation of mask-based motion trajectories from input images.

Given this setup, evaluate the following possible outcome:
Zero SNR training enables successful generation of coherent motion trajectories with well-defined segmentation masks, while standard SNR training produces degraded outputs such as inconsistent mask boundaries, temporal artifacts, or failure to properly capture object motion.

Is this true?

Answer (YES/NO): YES